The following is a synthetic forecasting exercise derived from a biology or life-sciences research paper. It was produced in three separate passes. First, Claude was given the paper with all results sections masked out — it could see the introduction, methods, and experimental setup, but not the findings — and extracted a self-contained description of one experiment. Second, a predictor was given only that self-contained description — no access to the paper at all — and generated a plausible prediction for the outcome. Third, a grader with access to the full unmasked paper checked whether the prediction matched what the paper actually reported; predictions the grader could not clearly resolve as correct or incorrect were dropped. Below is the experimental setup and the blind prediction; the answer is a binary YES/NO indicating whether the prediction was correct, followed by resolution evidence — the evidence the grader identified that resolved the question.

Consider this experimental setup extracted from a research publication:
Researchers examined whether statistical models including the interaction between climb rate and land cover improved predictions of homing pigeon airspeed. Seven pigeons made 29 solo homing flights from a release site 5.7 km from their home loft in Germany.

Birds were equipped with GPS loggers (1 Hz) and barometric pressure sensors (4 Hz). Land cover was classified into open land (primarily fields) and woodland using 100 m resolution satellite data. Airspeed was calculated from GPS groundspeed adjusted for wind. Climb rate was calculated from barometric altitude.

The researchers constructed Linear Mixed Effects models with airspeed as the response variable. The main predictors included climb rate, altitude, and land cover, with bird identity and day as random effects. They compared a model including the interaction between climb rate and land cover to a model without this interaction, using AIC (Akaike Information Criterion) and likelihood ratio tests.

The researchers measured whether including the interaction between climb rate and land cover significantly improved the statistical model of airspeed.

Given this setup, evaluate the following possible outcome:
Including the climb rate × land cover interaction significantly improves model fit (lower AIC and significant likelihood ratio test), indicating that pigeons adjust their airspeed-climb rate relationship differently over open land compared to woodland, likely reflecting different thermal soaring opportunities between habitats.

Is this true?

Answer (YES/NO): NO